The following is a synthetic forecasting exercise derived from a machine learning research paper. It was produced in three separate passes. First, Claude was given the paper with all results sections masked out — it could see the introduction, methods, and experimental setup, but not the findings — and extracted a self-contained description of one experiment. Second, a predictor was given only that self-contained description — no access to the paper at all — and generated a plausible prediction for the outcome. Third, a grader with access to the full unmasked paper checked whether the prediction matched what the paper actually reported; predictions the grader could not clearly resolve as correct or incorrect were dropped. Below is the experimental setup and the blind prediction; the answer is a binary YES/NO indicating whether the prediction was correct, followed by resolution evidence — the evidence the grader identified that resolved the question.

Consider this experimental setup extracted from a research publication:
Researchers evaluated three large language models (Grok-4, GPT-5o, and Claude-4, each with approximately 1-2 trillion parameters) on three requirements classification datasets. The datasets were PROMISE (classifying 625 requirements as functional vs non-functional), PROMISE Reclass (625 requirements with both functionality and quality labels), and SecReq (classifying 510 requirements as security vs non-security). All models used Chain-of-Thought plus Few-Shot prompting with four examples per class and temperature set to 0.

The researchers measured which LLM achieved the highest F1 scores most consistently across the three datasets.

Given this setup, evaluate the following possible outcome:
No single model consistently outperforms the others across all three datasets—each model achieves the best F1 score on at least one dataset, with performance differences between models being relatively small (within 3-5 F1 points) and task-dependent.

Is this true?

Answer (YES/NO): NO